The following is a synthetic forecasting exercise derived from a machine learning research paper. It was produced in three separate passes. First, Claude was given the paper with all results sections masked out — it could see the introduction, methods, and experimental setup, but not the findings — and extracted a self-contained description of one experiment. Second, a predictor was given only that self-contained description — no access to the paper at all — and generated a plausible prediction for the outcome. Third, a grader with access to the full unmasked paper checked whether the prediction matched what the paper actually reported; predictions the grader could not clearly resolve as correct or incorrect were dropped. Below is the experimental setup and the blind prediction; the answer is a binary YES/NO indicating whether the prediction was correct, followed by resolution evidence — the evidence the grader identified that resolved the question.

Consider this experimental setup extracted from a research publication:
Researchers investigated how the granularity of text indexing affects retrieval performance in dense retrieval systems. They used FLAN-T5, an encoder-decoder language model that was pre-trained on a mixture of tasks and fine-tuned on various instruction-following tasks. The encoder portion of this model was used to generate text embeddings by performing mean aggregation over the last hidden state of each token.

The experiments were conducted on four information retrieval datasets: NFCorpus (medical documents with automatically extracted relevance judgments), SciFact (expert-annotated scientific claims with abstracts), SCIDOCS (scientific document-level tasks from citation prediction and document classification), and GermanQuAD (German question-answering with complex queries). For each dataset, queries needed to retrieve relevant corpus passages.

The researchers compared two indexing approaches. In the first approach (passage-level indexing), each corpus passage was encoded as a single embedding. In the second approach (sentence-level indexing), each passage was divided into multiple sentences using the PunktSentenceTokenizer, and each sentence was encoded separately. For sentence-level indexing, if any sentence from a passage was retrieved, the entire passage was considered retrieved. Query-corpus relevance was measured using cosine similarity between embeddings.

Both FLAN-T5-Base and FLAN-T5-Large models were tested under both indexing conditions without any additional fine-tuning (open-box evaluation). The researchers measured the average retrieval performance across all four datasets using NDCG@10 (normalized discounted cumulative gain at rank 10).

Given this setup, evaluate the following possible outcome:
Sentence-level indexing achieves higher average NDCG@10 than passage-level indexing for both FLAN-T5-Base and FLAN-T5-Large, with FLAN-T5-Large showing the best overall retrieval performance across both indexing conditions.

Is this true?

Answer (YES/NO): YES